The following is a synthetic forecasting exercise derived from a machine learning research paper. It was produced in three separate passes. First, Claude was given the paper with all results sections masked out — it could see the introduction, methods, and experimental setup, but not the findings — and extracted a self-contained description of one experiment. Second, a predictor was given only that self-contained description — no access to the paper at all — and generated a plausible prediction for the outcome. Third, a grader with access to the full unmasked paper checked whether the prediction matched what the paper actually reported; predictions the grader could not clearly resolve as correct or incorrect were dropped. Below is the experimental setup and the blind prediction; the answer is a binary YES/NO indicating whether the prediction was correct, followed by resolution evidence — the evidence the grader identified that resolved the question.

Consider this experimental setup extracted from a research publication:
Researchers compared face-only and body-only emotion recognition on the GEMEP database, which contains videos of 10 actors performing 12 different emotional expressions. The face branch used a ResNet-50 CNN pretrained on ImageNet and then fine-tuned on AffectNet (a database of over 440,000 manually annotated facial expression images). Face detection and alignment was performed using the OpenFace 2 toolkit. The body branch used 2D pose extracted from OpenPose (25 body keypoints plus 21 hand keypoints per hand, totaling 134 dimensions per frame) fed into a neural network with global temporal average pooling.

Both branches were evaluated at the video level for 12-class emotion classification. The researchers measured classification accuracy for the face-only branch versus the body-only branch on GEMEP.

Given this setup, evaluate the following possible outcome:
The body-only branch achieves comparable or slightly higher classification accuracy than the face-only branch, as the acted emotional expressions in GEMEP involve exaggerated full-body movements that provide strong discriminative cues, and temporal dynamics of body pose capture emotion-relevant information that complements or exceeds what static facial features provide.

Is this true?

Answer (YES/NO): NO